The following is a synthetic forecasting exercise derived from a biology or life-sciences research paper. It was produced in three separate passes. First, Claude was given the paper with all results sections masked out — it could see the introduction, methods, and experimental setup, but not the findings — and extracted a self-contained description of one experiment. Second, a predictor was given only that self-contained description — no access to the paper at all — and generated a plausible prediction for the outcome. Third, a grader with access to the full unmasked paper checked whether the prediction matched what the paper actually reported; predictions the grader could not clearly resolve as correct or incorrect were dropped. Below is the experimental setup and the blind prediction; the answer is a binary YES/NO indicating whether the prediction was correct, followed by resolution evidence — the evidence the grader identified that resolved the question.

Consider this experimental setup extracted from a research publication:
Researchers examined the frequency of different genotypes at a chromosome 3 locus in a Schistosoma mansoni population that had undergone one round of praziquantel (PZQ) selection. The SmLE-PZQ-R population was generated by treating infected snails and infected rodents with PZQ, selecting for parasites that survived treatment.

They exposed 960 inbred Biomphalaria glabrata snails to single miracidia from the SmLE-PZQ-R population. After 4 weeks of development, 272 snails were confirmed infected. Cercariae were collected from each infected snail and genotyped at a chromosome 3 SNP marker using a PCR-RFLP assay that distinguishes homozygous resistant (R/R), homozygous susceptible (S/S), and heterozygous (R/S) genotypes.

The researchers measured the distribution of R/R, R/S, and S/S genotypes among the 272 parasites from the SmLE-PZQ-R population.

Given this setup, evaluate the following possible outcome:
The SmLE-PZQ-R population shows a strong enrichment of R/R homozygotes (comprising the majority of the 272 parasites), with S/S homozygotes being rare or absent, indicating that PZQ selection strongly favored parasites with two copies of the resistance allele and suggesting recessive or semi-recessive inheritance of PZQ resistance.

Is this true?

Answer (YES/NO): NO